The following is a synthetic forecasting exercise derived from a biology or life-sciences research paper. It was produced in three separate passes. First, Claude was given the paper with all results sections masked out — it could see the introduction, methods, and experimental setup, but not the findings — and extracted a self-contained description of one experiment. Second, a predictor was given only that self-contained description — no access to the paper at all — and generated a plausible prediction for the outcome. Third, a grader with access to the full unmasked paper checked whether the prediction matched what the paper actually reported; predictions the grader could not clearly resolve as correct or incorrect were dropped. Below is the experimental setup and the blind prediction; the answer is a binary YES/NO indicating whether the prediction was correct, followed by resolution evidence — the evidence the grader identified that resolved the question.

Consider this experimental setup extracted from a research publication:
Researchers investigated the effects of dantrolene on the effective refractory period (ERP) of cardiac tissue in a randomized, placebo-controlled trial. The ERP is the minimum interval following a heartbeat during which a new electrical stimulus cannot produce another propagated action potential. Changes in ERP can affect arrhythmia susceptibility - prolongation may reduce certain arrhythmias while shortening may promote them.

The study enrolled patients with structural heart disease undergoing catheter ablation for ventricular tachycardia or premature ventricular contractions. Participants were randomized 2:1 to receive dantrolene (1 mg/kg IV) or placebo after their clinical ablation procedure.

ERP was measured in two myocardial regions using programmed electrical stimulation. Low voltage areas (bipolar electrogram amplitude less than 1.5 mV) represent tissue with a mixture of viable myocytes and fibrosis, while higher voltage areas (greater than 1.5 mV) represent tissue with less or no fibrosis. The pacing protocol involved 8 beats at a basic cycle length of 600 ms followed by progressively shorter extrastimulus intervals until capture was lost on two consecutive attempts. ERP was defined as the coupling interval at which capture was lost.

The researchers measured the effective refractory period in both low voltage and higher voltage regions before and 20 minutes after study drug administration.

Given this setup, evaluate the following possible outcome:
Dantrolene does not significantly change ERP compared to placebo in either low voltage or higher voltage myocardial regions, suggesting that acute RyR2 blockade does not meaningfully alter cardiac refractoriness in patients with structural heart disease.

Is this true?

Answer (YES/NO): YES